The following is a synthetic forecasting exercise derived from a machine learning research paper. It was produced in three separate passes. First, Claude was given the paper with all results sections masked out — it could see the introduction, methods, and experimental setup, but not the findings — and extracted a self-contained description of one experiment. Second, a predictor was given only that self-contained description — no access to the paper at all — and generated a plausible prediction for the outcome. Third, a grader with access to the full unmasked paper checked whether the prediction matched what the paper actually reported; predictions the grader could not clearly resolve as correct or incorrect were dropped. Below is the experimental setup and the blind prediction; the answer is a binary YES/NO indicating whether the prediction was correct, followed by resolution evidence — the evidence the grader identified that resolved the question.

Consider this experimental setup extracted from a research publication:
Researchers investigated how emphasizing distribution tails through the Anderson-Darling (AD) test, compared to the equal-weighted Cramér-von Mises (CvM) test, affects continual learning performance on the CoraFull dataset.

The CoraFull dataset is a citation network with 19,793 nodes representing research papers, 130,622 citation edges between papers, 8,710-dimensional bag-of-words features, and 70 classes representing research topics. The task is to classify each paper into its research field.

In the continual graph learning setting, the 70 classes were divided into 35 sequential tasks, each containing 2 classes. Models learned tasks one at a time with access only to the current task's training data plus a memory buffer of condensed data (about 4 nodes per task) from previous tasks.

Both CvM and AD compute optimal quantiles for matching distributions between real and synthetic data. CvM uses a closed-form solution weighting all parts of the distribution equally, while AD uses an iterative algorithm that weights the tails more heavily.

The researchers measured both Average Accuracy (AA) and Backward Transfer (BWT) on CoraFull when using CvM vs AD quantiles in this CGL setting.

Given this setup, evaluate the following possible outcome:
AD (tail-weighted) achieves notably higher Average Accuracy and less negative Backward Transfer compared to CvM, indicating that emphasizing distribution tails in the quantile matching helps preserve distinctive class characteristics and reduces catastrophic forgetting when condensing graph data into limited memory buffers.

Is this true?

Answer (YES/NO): NO